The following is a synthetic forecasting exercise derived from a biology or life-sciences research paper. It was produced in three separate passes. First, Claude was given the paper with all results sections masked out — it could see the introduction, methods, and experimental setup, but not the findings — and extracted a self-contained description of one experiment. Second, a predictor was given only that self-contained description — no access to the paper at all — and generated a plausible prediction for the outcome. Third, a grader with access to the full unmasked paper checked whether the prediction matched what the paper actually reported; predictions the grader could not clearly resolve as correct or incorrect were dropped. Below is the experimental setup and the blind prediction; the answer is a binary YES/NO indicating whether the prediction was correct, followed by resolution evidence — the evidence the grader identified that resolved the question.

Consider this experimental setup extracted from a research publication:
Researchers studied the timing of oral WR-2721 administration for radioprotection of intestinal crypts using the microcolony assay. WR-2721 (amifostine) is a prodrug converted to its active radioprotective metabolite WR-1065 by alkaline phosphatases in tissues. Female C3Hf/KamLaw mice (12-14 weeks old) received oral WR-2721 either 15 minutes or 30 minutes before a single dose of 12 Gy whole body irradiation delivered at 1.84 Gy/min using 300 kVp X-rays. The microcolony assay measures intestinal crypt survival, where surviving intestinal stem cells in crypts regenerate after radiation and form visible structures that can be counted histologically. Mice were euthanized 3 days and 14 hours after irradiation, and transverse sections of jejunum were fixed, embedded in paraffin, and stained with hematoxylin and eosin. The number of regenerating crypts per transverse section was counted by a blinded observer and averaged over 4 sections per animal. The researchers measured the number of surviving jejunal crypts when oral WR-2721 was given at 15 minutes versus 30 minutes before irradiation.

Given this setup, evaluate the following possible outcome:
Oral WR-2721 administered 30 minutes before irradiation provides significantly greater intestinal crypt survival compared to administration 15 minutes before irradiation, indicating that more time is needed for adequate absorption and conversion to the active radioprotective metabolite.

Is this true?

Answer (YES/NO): NO